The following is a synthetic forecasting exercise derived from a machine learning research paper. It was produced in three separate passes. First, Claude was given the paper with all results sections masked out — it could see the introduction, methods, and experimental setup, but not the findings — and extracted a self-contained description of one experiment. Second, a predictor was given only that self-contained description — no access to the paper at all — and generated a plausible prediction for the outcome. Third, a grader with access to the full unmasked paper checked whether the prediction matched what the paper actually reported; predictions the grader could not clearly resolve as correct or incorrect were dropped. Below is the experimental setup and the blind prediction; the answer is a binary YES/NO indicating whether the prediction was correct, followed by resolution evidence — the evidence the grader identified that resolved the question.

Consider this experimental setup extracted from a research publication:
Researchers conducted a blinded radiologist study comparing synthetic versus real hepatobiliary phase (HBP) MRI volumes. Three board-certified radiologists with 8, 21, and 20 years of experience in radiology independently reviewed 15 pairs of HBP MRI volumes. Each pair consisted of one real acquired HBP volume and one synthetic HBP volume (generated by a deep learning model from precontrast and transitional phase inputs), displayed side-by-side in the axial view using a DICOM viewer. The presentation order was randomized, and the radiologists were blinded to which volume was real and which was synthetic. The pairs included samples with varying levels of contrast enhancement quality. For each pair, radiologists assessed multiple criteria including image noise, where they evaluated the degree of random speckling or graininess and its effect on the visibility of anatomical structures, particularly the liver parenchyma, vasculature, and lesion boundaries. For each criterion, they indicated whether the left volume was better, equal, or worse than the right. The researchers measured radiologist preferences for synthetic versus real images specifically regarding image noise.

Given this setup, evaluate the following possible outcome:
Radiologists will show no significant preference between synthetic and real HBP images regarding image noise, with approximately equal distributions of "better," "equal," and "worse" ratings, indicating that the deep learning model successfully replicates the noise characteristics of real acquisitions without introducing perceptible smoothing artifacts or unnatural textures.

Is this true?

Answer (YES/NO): NO